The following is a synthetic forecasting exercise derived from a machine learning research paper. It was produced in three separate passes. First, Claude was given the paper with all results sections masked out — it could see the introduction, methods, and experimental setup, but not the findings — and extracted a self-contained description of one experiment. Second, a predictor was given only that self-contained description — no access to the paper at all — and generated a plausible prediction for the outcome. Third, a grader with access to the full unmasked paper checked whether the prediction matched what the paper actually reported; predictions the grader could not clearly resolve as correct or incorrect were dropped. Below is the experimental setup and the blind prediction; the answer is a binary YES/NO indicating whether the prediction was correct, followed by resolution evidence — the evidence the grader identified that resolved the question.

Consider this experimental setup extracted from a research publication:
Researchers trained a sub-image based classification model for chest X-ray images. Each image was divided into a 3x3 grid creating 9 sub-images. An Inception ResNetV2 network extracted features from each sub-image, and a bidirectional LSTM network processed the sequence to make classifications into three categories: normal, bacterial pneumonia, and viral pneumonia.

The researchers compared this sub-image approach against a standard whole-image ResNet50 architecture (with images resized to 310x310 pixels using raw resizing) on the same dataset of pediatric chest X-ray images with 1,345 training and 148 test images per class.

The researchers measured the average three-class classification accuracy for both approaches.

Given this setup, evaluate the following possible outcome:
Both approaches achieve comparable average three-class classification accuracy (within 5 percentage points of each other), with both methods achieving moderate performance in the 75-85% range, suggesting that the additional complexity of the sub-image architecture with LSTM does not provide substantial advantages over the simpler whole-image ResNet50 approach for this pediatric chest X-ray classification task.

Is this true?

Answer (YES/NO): NO